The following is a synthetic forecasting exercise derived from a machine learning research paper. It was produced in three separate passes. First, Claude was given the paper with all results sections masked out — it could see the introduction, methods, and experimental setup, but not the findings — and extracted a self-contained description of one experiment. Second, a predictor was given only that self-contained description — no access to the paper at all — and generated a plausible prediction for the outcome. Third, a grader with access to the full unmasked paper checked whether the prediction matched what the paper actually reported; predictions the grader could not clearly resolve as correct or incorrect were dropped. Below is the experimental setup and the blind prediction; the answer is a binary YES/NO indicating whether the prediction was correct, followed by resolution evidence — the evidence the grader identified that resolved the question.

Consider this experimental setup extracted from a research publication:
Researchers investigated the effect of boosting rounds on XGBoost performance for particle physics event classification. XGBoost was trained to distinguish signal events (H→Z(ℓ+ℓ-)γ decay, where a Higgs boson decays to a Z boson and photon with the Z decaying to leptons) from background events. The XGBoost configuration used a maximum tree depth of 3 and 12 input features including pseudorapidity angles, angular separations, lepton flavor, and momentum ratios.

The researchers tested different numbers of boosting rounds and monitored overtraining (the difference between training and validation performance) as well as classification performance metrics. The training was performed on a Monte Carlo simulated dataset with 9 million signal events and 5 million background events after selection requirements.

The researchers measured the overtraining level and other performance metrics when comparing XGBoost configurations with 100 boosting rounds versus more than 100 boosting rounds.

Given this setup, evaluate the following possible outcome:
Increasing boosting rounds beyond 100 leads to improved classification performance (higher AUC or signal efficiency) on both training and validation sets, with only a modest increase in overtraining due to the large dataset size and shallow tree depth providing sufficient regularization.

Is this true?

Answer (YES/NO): NO